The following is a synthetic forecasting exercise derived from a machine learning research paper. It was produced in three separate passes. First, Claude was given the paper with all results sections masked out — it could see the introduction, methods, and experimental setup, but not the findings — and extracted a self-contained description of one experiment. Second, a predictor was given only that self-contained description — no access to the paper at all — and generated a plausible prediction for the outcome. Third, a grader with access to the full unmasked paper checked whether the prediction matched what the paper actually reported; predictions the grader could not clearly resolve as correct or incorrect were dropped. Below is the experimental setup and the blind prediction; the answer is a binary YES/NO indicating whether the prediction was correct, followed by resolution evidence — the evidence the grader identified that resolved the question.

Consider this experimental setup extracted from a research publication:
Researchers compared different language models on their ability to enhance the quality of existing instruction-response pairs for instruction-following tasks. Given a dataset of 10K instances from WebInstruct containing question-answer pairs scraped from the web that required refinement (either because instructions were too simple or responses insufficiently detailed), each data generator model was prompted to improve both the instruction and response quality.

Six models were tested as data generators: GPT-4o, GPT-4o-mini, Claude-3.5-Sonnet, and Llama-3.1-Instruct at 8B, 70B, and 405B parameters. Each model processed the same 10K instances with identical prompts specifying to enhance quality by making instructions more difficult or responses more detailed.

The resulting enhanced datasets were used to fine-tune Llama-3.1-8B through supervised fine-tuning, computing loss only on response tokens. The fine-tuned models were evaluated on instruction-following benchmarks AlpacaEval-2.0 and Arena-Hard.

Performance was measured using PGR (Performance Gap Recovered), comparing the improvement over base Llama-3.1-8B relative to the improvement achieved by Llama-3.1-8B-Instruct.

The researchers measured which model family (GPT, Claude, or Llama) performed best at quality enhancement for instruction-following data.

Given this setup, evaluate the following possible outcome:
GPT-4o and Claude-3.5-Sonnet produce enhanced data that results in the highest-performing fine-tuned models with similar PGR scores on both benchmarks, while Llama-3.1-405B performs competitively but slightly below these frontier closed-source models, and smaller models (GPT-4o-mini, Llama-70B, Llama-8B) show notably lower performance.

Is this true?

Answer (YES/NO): NO